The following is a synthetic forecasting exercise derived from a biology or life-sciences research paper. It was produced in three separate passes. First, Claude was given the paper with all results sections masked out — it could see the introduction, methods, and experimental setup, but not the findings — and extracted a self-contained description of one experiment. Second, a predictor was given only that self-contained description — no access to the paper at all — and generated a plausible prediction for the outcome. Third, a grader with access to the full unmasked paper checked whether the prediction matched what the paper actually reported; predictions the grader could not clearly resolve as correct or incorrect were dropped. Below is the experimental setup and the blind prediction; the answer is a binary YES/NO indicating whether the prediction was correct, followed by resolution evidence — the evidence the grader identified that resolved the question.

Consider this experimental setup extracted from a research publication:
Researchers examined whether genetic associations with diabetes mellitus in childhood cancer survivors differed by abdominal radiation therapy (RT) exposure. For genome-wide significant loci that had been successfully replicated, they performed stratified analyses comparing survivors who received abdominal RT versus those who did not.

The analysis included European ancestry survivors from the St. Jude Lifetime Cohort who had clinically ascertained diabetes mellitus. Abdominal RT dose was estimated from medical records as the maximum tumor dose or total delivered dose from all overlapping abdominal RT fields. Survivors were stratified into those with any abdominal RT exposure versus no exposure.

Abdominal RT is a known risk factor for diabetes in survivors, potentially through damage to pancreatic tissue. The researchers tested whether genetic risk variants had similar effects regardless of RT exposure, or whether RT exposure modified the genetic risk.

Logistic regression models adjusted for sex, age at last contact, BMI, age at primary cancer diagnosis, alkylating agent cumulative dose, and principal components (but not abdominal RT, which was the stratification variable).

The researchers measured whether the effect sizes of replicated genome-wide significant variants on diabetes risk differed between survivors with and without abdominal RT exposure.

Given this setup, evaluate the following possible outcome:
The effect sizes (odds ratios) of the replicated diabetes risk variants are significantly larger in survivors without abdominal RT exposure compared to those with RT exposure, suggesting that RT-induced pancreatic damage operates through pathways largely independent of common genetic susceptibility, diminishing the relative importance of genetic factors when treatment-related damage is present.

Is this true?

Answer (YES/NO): NO